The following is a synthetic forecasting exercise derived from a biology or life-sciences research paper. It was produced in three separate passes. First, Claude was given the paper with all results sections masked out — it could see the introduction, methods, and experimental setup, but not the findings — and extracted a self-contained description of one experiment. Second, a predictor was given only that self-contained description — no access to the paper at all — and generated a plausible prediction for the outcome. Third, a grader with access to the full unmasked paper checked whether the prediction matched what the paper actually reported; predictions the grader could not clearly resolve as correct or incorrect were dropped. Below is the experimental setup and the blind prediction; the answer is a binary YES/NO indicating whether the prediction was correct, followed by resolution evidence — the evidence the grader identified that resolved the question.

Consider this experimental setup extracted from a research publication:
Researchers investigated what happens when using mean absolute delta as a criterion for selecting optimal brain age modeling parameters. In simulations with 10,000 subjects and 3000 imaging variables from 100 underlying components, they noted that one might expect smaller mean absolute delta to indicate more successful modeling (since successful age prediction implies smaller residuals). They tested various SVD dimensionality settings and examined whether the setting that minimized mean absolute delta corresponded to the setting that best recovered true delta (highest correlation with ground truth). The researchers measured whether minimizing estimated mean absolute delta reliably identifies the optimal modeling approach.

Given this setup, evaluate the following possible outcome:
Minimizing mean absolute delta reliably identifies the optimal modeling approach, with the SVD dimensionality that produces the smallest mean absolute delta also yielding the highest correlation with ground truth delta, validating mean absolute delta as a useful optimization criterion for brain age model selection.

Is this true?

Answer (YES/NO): NO